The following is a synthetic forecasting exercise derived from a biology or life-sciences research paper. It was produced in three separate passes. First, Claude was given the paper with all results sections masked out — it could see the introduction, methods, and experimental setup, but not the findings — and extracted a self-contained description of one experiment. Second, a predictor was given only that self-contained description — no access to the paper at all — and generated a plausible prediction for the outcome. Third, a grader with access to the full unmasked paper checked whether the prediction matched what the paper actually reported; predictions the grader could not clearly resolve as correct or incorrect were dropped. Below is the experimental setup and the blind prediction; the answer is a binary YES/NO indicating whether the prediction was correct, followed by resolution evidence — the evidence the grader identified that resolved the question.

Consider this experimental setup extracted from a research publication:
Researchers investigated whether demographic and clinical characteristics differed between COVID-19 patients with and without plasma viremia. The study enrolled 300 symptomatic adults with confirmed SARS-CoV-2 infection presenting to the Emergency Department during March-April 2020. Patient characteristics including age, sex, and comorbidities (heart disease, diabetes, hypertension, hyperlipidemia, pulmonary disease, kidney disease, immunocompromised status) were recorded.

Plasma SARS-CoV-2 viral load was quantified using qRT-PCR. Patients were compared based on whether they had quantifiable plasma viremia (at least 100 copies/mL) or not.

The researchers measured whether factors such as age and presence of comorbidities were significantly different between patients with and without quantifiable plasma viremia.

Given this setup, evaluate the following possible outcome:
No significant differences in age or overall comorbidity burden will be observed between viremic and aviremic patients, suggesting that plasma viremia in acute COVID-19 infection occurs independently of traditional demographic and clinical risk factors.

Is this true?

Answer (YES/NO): NO